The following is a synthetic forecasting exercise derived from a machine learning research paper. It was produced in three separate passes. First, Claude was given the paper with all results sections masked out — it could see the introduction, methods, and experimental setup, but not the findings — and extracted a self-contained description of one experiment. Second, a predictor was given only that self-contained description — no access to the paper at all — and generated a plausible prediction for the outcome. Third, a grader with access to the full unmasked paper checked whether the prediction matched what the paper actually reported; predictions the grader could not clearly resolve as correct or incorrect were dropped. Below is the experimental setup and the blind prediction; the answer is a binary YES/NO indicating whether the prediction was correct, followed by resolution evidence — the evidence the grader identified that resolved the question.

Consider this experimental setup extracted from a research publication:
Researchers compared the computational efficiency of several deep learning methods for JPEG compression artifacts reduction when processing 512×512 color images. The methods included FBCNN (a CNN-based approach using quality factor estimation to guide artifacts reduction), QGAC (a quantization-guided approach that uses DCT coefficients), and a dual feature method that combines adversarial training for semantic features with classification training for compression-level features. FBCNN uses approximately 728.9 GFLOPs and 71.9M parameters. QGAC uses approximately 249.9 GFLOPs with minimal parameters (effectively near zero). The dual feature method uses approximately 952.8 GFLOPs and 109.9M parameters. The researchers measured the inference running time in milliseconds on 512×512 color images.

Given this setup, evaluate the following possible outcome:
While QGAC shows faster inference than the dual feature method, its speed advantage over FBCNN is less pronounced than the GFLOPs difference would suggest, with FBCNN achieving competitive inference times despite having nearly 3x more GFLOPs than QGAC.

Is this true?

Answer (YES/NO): NO